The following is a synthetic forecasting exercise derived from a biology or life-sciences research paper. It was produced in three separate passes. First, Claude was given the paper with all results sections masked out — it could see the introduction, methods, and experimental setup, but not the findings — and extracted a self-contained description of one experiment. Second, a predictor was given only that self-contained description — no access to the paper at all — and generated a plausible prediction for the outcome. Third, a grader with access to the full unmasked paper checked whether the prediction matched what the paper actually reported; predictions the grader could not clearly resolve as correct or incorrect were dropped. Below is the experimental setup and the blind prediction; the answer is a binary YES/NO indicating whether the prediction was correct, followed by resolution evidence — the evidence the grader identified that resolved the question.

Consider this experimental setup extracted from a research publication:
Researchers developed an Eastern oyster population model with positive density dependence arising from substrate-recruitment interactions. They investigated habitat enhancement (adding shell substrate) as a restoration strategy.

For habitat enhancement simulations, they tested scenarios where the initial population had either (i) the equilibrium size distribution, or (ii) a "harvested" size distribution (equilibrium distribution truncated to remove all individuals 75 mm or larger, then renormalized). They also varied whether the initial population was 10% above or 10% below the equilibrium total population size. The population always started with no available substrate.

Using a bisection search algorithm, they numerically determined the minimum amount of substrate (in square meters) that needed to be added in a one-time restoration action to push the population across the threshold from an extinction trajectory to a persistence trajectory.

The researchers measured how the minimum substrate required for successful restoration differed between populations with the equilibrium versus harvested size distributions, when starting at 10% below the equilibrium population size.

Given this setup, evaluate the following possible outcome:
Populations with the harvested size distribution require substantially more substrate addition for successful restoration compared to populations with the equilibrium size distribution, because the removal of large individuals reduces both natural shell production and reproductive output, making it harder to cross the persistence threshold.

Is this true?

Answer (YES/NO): YES